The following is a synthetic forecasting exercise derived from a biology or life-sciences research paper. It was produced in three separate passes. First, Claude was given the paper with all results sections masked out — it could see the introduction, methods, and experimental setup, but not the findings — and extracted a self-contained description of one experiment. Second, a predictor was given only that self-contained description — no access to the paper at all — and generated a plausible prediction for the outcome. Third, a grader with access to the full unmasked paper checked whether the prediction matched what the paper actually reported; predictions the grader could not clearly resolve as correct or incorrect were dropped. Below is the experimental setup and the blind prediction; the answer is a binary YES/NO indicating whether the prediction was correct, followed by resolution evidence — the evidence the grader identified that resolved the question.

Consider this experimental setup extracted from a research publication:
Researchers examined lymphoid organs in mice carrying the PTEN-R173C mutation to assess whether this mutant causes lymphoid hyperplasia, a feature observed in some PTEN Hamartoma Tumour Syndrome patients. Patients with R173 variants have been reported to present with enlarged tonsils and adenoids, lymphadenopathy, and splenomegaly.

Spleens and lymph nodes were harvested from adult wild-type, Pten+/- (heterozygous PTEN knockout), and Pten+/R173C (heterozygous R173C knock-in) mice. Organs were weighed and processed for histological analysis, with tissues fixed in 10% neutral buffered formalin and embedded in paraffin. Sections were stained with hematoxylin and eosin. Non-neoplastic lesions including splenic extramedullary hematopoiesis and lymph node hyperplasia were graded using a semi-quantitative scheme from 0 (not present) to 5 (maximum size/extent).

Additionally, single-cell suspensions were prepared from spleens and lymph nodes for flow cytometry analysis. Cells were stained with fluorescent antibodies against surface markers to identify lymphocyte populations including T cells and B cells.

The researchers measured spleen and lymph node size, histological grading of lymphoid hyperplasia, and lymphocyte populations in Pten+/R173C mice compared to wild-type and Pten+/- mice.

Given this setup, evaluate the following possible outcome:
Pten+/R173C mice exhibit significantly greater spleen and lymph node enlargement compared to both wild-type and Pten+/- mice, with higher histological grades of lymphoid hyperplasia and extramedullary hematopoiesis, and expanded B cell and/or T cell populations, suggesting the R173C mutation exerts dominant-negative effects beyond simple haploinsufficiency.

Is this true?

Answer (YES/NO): NO